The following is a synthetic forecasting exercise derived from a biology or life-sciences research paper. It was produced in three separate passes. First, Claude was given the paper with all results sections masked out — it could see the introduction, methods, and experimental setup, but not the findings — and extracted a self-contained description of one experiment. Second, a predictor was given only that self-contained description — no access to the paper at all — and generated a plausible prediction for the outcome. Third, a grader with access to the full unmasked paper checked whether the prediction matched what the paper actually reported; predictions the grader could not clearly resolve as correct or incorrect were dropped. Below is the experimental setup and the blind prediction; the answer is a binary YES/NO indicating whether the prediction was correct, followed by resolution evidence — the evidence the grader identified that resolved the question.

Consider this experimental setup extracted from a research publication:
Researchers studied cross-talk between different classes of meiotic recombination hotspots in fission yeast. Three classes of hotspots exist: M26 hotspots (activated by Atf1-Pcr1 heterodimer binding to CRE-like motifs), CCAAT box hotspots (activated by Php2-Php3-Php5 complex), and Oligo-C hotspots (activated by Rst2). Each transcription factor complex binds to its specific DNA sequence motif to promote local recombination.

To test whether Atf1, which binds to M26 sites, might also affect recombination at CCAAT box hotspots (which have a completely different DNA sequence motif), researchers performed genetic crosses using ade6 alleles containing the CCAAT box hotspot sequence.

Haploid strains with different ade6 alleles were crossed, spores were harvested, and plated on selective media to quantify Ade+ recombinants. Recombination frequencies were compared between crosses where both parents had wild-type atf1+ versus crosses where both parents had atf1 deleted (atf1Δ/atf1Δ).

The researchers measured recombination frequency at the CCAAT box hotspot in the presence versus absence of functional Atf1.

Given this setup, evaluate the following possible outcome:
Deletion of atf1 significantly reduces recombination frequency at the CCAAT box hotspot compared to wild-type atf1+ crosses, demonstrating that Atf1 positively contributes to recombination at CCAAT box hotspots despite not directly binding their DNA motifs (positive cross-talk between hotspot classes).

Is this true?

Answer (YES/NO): YES